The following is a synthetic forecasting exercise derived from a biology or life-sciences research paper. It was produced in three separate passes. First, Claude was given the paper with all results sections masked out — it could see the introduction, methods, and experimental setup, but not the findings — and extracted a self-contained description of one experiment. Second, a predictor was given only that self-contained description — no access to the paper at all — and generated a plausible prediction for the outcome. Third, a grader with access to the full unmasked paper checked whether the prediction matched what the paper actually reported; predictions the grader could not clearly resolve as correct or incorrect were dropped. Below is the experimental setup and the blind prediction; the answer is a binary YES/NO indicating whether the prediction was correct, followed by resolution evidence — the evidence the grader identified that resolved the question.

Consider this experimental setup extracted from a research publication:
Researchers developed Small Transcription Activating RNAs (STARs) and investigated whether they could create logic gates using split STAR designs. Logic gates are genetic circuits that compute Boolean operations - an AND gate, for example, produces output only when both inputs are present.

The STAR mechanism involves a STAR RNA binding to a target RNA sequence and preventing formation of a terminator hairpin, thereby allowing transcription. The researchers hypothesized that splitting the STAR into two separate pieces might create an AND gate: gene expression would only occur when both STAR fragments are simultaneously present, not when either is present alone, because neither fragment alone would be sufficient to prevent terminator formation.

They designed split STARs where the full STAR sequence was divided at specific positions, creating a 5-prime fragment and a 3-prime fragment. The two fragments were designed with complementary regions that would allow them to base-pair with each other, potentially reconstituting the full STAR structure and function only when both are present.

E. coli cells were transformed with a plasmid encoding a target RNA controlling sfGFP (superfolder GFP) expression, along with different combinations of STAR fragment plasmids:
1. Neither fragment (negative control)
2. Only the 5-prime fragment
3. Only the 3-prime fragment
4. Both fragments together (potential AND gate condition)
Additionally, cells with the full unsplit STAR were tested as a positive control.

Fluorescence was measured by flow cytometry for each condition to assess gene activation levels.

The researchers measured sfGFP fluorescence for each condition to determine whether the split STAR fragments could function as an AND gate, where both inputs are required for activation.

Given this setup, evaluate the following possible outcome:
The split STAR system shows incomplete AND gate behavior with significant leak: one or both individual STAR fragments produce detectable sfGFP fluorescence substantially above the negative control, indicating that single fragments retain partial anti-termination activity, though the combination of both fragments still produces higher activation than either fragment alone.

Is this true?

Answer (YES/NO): NO